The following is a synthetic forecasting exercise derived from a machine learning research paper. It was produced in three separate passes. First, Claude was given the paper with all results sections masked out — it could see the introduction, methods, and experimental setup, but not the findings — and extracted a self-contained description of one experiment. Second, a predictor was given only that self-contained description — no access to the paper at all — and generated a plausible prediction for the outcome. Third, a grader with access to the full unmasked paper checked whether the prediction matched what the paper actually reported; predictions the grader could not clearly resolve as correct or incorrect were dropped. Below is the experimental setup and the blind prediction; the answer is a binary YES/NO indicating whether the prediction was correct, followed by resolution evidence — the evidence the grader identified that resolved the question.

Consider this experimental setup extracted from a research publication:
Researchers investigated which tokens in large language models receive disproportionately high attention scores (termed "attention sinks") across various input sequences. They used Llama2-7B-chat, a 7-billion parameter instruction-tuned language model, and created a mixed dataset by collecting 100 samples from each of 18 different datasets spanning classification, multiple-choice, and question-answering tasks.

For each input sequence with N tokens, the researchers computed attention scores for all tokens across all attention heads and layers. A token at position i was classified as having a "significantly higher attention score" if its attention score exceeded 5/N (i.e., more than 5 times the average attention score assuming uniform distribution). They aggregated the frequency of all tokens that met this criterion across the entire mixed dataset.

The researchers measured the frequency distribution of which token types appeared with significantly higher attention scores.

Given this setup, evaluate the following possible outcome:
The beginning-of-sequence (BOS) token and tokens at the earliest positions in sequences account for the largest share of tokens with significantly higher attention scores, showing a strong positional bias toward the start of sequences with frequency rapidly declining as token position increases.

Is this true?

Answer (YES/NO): NO